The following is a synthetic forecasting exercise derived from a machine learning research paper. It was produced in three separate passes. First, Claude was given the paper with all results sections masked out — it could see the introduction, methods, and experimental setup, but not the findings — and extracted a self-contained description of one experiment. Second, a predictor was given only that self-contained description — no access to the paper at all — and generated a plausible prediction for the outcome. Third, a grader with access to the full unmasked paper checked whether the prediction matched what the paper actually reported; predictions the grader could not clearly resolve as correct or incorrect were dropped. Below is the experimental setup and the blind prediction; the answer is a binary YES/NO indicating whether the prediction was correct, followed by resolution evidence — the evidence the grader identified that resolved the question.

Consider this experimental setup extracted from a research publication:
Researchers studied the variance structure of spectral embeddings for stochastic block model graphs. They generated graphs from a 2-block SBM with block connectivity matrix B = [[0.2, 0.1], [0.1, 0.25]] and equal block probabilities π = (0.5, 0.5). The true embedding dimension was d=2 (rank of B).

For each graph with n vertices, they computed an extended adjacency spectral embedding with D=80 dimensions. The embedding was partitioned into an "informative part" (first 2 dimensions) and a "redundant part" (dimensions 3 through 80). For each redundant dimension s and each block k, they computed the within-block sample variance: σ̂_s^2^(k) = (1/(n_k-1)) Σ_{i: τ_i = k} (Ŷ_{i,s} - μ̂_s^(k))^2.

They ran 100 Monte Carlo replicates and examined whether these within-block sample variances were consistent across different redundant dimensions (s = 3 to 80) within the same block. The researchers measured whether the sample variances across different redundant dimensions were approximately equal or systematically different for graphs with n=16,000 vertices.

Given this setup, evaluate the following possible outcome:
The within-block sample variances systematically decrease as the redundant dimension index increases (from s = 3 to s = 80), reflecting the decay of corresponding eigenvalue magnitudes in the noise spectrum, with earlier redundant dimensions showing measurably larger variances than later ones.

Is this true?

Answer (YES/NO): NO